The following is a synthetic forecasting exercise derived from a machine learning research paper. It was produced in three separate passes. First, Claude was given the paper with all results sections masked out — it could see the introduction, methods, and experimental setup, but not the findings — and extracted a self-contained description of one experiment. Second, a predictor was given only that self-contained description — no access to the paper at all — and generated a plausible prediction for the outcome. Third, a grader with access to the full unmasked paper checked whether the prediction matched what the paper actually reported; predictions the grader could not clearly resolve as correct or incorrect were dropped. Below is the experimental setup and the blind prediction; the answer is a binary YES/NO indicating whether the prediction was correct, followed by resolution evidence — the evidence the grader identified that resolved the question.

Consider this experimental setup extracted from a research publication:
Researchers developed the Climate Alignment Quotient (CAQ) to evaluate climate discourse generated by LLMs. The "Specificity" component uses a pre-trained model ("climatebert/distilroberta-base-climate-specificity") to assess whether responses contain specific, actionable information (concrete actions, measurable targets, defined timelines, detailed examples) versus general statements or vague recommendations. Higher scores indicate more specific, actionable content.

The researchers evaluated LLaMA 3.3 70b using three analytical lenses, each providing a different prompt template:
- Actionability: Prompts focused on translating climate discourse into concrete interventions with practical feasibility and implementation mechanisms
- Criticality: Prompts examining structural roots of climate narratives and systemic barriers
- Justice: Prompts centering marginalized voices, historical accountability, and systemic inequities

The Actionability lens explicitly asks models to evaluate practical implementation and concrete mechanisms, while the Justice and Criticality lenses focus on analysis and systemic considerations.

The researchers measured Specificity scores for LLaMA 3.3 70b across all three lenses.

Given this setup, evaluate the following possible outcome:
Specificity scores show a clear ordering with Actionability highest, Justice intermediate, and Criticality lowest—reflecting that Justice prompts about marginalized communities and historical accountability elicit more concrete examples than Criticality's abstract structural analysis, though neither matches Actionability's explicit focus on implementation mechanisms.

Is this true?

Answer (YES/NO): NO